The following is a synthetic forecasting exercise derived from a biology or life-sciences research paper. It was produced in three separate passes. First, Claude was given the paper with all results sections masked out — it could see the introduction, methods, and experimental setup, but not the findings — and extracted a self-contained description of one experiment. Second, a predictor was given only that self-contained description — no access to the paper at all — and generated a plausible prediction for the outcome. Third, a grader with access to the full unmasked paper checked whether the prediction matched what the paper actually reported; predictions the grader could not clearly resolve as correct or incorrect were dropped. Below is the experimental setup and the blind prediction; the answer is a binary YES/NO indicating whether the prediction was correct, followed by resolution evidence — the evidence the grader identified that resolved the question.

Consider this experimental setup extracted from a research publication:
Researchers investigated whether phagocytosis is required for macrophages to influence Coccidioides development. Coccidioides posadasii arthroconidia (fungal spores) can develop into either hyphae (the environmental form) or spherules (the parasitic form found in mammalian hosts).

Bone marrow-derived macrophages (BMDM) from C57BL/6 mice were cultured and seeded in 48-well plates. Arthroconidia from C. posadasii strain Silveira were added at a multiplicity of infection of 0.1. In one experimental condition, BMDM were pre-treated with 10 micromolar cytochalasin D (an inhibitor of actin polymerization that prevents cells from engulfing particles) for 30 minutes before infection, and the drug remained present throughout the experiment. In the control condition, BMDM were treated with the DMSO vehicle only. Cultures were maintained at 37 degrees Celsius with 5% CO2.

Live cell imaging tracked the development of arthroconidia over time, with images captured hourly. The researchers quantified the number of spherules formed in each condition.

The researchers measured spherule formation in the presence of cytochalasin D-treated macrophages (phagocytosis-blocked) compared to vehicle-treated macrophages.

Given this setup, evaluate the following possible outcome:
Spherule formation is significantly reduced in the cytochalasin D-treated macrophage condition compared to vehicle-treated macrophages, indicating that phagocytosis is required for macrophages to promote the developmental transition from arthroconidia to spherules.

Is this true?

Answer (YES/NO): YES